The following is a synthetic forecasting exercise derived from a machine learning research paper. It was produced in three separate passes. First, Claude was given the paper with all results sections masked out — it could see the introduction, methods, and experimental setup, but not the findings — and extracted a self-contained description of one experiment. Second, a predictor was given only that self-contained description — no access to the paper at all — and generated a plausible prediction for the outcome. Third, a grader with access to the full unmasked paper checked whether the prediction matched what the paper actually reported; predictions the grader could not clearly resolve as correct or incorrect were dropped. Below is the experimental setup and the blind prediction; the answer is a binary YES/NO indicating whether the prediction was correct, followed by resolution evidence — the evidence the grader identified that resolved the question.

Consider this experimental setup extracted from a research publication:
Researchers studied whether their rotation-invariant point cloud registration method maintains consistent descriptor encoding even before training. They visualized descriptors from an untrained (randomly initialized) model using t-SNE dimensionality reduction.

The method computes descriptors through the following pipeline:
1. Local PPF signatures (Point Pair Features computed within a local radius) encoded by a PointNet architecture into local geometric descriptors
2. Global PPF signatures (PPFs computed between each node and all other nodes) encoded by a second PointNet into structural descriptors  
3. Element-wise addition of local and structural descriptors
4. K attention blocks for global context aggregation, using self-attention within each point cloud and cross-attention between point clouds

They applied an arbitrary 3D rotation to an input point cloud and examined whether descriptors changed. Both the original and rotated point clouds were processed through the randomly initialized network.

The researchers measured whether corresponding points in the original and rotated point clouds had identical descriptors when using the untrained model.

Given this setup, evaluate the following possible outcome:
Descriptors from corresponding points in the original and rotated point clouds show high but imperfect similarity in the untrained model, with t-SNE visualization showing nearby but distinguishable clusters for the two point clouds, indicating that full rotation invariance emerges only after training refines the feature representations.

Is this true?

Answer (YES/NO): NO